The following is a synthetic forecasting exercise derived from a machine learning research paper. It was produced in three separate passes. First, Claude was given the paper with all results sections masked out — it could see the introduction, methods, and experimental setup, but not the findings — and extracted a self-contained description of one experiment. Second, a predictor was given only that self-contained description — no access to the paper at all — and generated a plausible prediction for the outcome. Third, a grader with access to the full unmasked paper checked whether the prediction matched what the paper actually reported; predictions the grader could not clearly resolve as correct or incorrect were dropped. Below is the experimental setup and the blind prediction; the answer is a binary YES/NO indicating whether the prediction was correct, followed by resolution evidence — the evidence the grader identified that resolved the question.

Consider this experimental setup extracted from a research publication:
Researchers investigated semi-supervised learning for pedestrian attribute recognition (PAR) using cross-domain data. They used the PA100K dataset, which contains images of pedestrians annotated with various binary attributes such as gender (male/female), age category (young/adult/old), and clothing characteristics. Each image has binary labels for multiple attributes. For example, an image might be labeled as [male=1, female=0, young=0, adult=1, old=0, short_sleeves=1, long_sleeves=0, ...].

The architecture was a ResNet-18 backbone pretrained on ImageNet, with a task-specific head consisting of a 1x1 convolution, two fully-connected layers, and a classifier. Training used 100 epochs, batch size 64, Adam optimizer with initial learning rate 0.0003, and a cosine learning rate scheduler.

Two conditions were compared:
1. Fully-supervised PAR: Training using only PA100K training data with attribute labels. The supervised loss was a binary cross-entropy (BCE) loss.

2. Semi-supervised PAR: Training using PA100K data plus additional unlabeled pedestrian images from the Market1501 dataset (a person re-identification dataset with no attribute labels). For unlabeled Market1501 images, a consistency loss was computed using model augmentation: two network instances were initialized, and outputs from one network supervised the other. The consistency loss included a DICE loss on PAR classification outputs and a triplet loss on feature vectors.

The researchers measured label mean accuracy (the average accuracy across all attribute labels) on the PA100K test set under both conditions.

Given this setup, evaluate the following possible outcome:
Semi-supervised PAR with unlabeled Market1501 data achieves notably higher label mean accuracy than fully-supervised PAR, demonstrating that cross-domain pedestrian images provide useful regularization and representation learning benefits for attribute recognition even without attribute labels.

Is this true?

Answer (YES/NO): NO